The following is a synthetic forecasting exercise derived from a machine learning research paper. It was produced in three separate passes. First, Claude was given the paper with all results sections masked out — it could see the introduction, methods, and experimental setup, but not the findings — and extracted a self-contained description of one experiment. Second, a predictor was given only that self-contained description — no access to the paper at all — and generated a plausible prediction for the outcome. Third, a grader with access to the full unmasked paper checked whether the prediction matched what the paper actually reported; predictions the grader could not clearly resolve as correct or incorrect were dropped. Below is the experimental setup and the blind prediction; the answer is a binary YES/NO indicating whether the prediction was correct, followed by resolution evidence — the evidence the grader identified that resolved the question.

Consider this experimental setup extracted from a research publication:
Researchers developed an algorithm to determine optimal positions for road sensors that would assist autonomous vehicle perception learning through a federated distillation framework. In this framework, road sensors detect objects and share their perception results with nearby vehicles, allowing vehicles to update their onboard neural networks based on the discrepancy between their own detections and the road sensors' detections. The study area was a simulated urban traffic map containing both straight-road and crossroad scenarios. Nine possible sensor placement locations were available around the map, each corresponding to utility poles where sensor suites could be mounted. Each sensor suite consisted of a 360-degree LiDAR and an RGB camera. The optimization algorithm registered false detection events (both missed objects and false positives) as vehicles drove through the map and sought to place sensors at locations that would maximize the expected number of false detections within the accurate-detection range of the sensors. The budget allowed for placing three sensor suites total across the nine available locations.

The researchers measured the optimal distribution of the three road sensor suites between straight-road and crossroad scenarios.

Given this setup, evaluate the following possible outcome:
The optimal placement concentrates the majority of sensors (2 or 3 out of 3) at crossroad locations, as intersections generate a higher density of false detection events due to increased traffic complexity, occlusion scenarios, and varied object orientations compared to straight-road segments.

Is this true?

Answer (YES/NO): YES